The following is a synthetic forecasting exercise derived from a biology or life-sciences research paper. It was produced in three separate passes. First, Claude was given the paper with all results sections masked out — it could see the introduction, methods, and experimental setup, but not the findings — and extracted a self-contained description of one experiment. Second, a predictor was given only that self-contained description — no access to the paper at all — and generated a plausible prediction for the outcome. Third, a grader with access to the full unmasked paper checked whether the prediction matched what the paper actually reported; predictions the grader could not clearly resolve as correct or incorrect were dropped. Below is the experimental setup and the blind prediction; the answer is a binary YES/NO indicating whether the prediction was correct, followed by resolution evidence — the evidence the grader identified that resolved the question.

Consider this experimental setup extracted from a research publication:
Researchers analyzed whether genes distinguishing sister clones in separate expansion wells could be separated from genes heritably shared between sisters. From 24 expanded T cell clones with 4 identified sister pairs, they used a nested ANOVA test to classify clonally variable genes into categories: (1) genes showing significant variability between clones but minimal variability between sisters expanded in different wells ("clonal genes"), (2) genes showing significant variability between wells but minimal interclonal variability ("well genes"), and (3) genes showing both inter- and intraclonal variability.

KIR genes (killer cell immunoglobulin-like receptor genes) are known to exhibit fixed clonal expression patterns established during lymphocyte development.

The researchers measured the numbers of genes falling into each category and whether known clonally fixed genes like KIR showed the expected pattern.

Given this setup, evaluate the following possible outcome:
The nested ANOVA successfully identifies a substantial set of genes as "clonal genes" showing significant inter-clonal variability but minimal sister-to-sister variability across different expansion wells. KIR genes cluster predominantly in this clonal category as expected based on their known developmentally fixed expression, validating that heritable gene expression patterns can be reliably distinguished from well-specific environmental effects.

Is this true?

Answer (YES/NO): NO